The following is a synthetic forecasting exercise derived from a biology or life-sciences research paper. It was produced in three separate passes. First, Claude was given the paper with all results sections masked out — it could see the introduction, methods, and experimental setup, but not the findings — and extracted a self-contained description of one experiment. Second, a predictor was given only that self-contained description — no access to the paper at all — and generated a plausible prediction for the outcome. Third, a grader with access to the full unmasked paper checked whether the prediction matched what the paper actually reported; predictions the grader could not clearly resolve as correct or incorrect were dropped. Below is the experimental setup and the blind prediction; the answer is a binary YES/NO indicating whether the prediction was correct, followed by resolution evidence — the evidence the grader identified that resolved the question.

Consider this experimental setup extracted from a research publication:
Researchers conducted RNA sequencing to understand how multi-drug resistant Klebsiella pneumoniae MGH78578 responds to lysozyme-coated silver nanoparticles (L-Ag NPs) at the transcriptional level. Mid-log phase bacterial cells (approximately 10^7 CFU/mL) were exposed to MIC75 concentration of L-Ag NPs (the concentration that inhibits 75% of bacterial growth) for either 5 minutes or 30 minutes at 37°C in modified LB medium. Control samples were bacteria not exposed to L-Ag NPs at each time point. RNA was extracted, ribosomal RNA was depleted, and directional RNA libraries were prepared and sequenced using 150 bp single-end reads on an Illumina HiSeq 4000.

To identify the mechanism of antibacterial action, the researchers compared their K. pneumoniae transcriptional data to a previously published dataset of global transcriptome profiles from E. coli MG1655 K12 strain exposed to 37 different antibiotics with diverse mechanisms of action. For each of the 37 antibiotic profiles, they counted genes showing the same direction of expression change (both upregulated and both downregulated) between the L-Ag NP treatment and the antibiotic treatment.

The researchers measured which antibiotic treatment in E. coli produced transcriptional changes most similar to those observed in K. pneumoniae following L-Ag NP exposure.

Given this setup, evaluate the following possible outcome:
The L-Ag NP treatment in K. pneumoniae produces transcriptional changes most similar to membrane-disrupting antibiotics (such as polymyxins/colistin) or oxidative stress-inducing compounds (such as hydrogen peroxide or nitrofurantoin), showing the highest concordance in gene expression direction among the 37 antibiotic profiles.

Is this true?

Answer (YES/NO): NO